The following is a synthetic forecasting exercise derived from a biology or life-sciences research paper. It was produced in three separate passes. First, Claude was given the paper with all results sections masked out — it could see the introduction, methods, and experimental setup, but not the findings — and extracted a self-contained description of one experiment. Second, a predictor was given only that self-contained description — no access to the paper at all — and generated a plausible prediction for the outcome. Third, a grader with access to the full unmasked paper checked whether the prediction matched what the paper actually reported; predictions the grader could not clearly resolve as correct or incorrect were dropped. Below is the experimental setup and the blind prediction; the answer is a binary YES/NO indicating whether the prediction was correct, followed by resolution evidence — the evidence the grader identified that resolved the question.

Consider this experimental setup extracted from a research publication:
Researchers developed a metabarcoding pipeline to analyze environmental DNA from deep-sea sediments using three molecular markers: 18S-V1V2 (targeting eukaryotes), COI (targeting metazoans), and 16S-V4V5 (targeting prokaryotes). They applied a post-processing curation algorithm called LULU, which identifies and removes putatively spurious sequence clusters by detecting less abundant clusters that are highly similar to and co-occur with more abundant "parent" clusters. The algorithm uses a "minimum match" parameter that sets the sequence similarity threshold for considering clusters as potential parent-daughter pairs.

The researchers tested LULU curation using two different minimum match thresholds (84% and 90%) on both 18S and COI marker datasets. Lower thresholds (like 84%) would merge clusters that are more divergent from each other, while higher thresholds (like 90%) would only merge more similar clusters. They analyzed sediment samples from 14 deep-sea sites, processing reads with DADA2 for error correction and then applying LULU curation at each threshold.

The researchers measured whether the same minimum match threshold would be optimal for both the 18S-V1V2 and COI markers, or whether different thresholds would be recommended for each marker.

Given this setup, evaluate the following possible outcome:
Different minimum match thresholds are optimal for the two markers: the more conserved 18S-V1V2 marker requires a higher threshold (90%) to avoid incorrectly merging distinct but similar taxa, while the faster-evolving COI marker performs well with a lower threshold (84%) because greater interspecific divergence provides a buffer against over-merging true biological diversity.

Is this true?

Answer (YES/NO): YES